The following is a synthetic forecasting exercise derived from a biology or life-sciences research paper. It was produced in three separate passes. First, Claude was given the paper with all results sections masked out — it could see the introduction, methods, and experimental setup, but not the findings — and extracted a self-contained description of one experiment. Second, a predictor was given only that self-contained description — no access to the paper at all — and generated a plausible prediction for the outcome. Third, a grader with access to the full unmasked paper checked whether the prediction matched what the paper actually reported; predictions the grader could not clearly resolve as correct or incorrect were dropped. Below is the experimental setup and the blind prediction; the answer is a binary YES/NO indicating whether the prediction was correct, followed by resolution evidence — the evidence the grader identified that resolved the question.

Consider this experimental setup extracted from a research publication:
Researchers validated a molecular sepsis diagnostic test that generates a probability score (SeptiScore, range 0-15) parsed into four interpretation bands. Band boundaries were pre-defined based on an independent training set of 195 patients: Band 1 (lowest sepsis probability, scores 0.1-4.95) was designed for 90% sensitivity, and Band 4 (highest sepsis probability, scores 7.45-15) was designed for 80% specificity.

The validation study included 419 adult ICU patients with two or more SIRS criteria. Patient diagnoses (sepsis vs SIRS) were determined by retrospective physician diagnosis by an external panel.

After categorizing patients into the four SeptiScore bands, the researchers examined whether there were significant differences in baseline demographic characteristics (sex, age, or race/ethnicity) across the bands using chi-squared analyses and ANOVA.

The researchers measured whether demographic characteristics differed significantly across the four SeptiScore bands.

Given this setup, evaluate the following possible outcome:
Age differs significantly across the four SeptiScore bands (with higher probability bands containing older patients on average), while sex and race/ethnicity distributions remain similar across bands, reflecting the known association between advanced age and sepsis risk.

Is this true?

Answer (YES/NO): NO